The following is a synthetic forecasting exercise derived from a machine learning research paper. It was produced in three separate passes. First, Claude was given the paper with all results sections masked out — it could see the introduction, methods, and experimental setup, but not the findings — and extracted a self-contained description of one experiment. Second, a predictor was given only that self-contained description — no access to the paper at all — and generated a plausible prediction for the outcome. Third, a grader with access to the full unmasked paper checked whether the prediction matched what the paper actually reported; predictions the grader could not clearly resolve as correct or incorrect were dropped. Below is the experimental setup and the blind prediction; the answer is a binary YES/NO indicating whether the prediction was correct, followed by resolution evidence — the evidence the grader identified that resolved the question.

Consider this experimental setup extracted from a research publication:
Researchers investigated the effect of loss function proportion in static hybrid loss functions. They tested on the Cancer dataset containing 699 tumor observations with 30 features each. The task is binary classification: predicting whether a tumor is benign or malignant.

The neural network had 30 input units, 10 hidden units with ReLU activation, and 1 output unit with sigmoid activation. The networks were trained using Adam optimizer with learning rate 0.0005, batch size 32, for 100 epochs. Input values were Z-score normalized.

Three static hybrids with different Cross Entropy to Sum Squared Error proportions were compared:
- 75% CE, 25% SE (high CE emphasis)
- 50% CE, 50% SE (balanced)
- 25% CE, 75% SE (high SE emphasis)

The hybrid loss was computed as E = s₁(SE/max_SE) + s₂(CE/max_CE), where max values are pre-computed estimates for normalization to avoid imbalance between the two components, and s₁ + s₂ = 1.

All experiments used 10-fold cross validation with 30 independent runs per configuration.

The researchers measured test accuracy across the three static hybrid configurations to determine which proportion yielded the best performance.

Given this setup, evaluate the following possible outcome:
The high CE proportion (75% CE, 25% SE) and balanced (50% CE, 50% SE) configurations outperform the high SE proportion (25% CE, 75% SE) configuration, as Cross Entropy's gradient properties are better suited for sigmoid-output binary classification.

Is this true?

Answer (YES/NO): NO